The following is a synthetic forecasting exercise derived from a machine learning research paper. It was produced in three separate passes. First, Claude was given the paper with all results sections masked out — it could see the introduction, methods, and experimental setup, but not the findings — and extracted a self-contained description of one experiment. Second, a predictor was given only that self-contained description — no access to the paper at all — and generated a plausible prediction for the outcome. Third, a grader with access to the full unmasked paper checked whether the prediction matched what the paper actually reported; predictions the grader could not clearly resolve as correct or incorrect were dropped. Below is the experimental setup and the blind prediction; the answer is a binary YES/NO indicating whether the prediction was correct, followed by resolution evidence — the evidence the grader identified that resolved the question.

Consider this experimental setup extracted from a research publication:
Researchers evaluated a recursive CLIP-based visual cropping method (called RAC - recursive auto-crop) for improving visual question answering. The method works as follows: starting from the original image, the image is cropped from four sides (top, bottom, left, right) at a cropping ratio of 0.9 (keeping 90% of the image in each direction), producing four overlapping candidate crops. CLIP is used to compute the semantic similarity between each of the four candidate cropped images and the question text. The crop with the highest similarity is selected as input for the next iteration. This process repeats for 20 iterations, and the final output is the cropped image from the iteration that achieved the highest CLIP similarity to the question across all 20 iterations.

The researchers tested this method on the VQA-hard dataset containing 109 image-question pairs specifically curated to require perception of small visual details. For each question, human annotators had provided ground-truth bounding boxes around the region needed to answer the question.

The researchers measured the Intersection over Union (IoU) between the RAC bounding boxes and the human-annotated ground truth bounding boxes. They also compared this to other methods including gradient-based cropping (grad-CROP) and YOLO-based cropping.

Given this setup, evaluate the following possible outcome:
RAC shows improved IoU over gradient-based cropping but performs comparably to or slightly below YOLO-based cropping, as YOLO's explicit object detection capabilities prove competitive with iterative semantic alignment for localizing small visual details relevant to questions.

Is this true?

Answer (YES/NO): NO